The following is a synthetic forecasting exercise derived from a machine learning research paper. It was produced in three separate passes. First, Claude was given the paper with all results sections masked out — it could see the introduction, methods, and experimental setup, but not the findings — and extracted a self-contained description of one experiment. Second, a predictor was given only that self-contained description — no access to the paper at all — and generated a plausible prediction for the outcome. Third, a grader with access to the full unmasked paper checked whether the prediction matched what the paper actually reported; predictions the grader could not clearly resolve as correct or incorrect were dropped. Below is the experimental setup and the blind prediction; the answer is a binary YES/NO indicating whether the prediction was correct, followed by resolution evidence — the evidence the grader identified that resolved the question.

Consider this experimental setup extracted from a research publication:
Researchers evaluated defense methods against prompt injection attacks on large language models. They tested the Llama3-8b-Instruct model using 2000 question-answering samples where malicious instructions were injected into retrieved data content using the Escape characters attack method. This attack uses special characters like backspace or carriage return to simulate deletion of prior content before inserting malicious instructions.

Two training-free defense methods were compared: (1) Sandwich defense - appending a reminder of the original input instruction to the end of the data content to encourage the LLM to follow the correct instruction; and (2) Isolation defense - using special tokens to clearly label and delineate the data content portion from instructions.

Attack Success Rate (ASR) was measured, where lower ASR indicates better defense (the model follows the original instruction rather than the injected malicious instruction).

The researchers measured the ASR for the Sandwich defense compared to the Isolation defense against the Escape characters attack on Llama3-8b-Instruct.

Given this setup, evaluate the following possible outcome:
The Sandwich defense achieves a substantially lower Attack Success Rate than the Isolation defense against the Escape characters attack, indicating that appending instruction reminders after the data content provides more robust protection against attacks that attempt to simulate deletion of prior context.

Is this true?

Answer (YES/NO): YES